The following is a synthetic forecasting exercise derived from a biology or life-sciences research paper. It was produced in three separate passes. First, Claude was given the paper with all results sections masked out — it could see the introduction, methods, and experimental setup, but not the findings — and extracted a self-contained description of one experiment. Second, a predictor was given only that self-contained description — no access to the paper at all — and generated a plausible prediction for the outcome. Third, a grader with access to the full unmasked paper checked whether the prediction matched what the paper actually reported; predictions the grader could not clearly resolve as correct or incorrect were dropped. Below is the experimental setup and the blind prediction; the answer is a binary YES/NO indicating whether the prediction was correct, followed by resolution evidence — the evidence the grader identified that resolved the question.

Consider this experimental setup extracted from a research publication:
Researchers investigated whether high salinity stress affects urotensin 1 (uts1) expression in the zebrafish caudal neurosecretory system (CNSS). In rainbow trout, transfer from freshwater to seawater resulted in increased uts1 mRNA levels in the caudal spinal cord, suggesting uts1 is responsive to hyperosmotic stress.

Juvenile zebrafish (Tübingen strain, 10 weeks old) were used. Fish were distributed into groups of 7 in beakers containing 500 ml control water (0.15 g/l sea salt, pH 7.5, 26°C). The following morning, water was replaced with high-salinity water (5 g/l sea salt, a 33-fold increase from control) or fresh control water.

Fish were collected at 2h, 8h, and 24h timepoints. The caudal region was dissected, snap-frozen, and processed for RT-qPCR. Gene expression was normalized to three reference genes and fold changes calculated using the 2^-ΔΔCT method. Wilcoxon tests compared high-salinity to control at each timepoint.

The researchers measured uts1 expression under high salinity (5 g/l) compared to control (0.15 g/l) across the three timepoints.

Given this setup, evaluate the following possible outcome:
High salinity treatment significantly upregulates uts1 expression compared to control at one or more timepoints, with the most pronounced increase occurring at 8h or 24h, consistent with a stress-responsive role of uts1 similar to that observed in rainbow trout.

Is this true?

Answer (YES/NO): NO